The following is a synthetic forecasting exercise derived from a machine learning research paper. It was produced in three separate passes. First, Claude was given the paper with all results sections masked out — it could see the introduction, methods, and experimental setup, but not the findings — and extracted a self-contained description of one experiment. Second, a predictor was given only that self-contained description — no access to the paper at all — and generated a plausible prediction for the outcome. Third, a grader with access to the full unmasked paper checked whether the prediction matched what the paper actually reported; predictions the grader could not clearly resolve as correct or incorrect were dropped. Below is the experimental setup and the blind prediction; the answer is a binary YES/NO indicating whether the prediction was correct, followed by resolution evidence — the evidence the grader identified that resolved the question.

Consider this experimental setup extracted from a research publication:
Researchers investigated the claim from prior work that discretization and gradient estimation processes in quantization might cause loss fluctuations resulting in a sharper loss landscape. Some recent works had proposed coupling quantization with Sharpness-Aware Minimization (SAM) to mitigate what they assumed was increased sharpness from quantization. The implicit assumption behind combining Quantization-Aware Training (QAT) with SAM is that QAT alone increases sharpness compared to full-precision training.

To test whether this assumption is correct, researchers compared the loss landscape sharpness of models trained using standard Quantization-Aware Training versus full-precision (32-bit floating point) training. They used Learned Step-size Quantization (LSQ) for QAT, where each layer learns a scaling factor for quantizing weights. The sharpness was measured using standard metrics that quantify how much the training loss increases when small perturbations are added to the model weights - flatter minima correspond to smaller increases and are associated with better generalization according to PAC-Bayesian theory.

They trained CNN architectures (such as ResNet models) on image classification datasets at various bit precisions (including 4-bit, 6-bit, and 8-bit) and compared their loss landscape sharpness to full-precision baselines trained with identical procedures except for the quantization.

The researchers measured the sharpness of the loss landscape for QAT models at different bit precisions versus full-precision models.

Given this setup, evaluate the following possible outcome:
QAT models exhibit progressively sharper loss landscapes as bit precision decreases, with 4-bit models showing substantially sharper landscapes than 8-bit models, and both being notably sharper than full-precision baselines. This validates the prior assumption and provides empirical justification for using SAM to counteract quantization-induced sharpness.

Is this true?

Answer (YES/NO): NO